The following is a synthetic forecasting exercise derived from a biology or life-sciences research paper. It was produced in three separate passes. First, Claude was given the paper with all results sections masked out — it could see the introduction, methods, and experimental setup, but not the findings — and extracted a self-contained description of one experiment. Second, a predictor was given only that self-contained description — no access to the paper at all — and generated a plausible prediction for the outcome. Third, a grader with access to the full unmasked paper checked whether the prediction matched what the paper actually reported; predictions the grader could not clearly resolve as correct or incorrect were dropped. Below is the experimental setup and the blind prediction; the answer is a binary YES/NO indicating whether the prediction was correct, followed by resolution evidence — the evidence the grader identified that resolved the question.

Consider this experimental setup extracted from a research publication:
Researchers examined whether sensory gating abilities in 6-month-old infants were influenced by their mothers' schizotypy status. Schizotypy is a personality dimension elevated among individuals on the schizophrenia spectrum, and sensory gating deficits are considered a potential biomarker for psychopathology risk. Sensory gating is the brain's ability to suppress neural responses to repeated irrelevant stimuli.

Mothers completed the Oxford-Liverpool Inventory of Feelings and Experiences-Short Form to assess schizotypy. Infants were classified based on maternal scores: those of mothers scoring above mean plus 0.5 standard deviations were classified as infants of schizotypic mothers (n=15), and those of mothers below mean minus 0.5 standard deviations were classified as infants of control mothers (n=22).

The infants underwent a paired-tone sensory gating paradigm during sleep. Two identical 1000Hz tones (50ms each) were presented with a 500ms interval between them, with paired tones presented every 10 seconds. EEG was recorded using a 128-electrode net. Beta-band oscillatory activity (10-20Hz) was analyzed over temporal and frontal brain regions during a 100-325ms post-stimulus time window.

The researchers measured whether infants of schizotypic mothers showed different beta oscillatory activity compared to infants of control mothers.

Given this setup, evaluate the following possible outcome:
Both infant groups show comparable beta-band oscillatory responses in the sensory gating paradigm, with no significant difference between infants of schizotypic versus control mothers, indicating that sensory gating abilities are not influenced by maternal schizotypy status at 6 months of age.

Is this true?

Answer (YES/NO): YES